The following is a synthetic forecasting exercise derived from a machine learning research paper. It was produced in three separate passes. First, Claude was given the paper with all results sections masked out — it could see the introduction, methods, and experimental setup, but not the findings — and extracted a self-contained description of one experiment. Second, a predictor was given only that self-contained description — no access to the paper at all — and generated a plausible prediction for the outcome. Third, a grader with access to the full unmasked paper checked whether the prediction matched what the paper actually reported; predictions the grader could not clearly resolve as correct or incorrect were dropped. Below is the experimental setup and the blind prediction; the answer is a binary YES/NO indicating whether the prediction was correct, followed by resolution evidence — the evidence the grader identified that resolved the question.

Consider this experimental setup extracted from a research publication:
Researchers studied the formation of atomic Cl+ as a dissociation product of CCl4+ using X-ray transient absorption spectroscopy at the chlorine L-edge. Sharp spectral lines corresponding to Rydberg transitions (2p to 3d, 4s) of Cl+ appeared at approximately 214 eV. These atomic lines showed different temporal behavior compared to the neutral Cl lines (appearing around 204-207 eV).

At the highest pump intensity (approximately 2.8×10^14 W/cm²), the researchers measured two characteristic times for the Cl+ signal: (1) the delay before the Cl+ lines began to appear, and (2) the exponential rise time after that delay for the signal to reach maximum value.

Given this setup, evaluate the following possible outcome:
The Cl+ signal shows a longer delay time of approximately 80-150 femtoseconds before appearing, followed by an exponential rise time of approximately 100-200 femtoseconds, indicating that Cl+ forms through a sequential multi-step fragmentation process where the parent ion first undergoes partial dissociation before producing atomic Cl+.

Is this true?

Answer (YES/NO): NO